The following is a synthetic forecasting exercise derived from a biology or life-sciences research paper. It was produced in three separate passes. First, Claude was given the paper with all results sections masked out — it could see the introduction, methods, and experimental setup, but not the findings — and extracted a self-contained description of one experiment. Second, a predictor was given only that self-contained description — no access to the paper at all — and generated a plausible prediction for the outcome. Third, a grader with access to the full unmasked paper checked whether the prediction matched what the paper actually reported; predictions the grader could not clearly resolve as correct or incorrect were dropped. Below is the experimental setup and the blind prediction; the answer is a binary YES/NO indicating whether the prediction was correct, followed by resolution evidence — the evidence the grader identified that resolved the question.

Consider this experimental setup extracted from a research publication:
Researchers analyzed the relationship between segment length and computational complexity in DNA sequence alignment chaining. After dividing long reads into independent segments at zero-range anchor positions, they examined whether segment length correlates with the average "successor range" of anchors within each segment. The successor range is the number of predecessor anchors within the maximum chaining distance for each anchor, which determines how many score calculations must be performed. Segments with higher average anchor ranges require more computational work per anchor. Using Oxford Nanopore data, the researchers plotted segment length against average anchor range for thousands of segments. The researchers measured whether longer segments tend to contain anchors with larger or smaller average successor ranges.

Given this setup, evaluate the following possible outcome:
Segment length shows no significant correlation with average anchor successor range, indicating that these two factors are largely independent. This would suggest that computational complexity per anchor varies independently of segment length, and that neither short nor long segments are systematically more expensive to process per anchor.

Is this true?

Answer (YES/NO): NO